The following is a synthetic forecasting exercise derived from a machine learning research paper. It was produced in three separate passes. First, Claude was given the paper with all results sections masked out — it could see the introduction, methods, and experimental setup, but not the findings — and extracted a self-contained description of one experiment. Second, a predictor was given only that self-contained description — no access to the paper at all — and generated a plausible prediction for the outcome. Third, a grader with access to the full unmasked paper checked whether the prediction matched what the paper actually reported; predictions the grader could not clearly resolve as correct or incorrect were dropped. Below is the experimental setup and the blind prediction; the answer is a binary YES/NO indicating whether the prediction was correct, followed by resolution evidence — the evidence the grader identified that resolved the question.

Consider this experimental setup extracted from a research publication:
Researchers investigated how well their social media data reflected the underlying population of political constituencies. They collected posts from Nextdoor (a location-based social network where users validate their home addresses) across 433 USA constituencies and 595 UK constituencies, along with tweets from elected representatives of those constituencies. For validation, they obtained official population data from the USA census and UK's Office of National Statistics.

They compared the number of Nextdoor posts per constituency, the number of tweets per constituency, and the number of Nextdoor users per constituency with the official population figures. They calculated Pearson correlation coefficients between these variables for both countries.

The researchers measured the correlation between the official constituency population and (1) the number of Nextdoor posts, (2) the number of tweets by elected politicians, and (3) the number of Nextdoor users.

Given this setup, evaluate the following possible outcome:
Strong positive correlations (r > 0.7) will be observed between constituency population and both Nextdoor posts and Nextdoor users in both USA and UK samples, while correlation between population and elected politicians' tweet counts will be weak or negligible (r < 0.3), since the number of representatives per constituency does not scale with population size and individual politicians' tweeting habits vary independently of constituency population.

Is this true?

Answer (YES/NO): NO